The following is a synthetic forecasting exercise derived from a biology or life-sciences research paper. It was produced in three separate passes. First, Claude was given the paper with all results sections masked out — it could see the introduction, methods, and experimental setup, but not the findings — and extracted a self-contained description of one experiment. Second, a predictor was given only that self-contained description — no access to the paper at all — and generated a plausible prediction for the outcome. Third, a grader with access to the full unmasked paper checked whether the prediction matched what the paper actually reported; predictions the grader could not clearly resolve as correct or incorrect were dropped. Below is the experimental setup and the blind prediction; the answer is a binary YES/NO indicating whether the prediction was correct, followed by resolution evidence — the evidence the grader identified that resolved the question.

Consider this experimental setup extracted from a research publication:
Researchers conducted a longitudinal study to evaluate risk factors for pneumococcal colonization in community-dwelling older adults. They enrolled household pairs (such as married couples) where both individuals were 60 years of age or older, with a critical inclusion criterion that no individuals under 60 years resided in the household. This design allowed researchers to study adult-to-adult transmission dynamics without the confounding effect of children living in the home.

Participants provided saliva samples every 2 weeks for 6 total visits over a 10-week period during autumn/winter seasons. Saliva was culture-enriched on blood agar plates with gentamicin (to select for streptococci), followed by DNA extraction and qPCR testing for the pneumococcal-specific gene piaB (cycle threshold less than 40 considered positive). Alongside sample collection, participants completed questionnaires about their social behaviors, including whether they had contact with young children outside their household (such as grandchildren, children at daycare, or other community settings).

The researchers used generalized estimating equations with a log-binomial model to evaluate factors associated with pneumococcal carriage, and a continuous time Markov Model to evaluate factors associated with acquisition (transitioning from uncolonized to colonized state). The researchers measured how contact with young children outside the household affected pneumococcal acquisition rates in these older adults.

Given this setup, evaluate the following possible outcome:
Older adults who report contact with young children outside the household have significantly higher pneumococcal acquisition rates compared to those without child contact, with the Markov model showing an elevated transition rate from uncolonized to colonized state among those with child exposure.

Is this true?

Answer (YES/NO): YES